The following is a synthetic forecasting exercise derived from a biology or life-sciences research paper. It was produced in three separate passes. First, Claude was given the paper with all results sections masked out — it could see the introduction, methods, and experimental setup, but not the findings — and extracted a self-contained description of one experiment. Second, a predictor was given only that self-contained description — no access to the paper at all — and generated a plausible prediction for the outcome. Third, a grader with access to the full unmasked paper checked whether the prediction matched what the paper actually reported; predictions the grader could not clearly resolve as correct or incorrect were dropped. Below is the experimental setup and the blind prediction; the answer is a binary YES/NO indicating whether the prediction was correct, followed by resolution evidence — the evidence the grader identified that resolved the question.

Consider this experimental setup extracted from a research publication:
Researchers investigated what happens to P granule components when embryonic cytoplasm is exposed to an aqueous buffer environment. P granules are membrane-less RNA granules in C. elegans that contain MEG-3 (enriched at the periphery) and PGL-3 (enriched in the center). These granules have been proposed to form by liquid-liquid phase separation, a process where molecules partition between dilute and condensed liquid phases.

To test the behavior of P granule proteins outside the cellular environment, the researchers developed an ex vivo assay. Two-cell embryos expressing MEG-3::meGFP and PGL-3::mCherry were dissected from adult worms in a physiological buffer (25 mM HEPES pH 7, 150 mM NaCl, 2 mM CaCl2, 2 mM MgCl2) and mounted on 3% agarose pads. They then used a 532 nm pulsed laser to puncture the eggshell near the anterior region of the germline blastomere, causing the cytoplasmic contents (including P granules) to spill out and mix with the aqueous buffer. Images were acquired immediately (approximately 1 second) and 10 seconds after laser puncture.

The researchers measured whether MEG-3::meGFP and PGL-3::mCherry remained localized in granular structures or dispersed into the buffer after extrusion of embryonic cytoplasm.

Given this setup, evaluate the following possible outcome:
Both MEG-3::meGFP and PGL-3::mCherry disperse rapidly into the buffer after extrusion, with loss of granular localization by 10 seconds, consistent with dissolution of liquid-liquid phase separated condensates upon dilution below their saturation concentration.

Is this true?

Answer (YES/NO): NO